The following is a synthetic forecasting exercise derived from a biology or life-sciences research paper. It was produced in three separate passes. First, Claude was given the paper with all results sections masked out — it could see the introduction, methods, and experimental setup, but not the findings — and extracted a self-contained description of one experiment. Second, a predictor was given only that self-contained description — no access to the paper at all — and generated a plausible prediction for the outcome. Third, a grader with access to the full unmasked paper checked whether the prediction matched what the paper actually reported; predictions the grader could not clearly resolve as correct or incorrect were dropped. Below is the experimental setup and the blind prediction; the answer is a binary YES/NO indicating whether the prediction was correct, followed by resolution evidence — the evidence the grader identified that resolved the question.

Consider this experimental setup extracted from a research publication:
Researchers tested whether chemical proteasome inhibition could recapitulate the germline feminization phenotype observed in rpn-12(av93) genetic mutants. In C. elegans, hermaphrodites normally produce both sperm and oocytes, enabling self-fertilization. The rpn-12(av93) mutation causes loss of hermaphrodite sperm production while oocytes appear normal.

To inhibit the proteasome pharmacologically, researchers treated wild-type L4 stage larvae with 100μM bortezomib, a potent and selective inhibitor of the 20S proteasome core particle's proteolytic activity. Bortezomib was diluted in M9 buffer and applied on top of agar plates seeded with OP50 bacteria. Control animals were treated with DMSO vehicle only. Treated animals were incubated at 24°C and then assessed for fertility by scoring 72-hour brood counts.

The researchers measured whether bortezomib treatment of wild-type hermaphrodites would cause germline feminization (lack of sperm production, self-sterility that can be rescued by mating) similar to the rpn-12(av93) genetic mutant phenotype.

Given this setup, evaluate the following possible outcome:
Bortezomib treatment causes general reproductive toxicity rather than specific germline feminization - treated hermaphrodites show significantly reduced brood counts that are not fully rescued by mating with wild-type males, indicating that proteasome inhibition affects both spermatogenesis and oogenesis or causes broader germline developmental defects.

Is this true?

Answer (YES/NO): YES